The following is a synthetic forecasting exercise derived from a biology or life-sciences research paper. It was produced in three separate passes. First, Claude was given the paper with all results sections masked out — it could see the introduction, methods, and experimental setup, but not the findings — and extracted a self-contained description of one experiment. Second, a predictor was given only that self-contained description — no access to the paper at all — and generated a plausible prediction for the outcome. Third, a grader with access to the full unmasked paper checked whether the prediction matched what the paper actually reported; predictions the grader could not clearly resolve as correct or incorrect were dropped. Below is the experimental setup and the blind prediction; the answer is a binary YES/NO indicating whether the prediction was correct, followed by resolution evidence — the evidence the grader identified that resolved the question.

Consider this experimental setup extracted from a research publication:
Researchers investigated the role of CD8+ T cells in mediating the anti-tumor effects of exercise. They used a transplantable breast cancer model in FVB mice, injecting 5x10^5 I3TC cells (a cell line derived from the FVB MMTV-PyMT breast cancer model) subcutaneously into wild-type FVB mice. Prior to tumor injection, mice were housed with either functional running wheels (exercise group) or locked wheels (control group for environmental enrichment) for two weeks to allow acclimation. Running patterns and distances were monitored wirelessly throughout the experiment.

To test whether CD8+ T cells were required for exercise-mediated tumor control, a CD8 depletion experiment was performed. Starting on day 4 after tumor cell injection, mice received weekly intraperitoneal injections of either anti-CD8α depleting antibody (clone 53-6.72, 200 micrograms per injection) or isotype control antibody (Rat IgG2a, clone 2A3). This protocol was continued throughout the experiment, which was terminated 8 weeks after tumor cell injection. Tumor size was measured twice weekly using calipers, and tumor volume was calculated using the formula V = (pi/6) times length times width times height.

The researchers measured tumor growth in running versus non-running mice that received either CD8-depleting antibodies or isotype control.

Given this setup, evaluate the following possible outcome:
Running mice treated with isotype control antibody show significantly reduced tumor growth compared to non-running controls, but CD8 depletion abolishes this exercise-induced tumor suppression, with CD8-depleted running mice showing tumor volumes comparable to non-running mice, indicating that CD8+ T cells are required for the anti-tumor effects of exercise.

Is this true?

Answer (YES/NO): YES